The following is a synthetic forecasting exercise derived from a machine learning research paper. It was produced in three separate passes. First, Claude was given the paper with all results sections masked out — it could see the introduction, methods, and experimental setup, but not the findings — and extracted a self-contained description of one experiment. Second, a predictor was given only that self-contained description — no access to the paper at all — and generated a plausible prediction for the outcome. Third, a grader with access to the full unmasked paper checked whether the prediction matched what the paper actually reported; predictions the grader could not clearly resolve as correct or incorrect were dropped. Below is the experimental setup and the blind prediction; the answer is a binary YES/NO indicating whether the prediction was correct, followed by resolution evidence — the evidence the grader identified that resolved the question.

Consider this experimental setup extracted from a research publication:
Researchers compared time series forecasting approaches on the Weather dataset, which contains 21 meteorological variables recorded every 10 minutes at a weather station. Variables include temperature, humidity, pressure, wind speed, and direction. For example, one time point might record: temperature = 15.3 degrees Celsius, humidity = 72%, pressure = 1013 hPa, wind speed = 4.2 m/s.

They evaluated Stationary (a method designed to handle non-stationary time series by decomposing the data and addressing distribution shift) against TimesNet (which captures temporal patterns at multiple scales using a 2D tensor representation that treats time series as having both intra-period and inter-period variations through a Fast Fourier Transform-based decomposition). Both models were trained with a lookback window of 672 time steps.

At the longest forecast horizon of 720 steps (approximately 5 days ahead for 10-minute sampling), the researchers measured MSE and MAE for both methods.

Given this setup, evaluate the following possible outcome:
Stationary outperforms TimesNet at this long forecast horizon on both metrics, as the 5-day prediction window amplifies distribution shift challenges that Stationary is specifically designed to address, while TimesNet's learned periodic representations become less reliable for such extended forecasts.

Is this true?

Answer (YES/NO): NO